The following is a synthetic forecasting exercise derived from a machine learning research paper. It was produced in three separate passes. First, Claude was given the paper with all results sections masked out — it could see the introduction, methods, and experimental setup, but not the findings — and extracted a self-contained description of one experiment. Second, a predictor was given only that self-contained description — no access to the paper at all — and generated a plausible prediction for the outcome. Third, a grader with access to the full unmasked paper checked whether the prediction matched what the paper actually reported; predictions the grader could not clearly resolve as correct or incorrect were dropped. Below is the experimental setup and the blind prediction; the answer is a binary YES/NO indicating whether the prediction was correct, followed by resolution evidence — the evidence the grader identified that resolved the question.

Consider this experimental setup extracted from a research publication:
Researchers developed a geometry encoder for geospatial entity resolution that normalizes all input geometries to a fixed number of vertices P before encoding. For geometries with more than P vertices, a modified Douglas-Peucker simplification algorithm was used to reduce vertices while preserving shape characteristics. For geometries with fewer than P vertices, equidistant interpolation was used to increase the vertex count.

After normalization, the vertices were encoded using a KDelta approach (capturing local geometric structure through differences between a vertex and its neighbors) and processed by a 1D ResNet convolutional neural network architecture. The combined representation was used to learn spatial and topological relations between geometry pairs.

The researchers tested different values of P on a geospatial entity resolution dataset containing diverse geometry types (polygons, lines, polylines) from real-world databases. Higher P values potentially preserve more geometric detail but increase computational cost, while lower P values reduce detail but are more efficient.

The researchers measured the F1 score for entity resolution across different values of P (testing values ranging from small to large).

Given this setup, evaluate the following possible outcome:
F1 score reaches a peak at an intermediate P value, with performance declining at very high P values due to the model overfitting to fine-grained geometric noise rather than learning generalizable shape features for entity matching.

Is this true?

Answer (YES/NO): NO